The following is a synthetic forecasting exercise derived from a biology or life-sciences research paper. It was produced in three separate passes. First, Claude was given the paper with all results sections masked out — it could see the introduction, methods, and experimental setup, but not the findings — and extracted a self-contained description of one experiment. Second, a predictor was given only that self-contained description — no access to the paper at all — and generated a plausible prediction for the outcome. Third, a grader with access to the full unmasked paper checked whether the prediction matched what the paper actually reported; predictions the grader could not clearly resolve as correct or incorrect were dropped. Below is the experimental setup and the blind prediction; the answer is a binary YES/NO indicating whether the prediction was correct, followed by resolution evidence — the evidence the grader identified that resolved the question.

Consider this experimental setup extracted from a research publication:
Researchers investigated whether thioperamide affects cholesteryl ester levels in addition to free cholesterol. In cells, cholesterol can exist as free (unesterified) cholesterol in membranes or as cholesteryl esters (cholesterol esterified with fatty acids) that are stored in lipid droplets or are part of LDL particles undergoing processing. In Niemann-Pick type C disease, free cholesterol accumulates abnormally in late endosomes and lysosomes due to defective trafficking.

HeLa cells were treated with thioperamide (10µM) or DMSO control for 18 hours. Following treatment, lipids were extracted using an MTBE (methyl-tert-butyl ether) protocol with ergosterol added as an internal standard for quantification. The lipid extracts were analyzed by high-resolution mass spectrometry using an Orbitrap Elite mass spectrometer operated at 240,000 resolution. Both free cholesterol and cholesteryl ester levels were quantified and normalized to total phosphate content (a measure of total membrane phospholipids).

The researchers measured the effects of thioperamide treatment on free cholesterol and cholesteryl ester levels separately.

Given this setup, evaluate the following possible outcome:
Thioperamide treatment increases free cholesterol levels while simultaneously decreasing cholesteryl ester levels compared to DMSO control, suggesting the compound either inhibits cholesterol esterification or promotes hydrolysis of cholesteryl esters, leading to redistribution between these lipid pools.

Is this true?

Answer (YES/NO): NO